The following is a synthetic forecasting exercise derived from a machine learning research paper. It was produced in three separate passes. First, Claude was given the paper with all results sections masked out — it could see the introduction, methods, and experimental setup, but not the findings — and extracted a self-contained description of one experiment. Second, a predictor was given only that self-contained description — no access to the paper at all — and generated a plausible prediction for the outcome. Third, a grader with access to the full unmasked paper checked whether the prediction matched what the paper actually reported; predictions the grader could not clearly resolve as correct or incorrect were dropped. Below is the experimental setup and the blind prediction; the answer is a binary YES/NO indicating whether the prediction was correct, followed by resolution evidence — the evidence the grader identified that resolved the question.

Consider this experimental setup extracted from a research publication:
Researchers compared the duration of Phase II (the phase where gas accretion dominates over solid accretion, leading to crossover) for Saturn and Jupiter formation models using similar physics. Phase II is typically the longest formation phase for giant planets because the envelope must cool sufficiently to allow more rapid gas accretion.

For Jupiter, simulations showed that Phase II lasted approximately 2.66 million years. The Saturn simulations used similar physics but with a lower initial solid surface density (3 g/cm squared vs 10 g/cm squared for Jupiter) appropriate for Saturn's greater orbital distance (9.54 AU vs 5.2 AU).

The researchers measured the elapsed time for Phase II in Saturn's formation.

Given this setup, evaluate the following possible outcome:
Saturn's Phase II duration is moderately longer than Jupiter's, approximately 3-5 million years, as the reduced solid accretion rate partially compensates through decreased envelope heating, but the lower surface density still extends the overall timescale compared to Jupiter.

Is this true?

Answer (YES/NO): NO